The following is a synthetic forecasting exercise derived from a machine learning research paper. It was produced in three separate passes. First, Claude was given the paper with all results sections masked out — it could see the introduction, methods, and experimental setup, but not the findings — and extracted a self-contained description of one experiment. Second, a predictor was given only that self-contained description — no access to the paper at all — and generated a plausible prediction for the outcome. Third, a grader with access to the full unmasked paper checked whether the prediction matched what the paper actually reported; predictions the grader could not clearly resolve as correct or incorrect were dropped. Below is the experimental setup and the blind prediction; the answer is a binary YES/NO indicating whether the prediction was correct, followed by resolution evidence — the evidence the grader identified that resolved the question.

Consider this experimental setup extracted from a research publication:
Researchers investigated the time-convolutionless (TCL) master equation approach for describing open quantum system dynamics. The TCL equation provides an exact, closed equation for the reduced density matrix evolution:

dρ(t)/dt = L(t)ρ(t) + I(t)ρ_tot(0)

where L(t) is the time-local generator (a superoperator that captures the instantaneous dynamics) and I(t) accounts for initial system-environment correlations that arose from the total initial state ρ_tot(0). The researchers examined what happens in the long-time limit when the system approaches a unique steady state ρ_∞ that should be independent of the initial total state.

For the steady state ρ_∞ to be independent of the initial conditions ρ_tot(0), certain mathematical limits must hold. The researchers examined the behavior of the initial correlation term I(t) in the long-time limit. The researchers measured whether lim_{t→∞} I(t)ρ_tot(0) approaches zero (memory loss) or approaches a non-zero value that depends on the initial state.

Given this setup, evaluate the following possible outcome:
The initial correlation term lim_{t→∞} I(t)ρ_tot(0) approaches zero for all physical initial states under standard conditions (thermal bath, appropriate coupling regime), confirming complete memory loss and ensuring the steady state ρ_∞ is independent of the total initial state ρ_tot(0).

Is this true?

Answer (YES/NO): NO